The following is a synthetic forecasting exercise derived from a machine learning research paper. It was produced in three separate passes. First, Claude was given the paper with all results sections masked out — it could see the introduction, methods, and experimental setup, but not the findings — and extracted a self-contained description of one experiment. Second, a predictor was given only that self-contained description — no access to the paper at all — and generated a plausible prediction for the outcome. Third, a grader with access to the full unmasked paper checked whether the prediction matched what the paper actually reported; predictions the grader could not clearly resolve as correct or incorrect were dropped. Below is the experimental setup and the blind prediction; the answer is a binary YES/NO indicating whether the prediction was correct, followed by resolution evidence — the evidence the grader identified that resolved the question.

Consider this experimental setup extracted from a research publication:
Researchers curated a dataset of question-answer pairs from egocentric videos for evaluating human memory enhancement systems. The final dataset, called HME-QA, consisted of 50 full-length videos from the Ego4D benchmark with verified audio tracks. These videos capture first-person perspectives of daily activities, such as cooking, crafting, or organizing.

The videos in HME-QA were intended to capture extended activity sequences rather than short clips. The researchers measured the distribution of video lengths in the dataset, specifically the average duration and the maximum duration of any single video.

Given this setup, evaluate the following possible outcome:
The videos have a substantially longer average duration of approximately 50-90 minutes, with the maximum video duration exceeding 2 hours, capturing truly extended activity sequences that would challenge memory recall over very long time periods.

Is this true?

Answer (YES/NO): NO